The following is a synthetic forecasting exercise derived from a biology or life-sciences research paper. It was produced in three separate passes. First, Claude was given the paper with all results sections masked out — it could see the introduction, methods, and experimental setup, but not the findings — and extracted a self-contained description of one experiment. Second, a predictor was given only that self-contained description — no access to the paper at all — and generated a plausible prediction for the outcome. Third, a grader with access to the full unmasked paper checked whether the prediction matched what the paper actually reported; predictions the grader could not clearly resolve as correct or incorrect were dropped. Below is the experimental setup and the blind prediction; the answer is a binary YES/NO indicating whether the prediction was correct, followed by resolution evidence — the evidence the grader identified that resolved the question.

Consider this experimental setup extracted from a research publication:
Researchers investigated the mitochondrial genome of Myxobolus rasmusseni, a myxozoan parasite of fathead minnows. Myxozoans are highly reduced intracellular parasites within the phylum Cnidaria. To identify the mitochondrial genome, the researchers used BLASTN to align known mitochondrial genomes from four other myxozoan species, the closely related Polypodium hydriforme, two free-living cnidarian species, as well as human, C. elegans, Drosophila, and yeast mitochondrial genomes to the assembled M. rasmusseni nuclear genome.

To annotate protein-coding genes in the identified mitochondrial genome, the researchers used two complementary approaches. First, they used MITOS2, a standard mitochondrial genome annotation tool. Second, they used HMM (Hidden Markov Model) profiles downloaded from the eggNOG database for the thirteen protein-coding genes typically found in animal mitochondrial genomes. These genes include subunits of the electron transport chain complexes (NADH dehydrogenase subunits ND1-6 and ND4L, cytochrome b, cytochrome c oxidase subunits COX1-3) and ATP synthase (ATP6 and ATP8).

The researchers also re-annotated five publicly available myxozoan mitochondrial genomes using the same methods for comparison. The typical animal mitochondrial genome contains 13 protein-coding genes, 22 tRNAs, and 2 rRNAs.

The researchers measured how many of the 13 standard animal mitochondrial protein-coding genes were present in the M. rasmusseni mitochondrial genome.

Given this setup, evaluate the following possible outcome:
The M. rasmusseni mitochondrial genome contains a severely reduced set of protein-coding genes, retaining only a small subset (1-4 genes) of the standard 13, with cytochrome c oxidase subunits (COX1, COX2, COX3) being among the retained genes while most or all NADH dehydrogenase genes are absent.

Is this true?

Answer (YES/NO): NO